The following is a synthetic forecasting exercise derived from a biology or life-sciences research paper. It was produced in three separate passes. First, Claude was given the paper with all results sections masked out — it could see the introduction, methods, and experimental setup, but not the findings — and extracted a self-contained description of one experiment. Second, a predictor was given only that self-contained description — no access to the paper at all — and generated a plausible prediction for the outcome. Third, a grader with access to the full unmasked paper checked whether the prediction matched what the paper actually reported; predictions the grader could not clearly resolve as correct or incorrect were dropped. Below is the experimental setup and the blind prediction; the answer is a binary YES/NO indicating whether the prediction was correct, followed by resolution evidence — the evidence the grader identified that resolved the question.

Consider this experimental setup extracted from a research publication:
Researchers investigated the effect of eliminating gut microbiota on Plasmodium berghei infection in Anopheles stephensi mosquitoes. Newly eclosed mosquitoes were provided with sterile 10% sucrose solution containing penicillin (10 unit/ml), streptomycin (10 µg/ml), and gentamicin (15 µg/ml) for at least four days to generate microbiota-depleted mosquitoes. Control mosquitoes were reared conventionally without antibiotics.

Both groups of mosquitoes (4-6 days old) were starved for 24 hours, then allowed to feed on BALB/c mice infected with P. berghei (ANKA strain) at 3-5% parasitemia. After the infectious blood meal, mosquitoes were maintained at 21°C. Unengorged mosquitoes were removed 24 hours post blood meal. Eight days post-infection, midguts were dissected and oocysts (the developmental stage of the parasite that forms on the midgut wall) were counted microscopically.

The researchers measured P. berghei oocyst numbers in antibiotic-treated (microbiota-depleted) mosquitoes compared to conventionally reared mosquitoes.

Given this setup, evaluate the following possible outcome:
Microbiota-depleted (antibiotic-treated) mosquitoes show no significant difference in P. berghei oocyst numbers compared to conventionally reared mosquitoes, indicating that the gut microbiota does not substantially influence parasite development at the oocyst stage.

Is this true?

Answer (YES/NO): NO